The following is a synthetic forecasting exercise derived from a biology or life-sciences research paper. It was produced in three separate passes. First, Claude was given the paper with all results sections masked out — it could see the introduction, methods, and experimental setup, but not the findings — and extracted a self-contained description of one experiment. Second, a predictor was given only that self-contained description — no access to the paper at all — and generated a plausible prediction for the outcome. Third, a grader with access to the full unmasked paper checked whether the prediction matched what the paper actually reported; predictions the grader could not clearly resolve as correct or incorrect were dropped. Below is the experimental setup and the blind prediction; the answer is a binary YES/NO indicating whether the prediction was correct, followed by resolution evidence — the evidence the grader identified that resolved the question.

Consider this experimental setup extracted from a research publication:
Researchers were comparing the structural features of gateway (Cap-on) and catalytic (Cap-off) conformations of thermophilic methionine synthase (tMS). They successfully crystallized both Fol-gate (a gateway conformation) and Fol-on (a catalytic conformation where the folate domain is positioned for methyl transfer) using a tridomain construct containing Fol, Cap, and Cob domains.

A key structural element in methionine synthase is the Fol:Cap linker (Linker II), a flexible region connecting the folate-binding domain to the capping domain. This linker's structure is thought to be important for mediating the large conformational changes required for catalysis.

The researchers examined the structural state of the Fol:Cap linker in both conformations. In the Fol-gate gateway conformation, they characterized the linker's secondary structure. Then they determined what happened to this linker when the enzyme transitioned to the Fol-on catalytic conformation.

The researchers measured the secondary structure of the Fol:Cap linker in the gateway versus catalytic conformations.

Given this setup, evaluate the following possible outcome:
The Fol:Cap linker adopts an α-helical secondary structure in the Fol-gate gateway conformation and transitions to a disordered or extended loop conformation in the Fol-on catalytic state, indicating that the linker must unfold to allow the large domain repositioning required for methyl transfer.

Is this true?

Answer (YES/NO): NO